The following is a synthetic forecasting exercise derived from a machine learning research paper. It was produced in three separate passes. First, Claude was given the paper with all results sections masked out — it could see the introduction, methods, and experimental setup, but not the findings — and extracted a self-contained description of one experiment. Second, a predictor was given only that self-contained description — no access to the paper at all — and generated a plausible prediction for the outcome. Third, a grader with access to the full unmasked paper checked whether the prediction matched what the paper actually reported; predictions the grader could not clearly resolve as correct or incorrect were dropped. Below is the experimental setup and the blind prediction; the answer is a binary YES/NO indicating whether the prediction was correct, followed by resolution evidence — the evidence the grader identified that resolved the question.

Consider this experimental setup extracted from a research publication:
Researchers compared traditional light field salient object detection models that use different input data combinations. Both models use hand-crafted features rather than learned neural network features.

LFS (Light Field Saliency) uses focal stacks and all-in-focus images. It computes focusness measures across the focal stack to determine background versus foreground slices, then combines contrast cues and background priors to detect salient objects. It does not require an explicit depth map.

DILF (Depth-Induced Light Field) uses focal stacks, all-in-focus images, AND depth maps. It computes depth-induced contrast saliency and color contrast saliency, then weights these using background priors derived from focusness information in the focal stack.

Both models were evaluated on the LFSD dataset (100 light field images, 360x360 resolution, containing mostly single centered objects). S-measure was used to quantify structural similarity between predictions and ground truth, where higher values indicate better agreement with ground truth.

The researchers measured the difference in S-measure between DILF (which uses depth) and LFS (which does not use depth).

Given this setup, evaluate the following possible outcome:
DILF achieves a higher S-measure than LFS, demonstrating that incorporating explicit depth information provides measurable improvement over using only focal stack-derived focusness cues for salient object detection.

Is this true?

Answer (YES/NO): YES